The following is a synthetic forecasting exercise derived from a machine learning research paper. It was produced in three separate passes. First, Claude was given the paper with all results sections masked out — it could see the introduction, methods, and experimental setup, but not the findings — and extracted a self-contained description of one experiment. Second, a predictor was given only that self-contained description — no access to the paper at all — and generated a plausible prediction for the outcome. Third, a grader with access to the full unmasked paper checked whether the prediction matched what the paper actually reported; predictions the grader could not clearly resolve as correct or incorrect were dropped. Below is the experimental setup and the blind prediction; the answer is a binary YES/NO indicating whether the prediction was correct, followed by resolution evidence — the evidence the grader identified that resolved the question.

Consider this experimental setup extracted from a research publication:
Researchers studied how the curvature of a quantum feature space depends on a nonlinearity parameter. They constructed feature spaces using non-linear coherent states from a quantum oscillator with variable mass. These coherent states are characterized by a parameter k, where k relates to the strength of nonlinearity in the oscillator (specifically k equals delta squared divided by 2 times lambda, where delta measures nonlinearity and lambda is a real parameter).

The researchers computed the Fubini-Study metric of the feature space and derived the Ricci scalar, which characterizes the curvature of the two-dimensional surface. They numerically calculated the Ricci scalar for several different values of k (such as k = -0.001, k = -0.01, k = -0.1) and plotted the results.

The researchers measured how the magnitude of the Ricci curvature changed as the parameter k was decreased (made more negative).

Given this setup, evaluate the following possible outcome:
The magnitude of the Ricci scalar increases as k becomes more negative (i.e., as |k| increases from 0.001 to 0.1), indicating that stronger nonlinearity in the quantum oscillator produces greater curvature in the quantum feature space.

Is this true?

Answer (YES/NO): YES